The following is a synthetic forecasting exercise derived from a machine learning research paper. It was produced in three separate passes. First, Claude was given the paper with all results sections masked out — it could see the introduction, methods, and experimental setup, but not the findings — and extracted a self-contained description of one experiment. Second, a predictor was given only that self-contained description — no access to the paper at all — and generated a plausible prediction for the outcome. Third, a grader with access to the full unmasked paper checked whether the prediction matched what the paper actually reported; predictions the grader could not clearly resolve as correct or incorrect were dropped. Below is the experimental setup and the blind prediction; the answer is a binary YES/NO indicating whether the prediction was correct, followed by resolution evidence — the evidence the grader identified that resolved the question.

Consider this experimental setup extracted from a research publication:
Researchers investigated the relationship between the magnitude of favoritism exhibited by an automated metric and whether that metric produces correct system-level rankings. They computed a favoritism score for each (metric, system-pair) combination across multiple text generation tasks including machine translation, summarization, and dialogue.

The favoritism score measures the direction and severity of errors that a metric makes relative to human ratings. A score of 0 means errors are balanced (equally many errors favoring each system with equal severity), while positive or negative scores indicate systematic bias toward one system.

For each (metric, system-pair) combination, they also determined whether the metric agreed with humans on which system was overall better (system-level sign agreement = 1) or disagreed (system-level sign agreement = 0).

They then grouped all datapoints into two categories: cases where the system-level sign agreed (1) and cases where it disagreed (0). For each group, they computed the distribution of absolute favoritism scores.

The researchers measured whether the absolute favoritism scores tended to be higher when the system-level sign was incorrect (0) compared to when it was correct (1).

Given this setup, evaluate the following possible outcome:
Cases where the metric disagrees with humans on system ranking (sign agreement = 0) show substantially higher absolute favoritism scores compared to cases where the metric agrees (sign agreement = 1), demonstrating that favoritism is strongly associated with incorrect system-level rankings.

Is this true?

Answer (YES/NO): NO